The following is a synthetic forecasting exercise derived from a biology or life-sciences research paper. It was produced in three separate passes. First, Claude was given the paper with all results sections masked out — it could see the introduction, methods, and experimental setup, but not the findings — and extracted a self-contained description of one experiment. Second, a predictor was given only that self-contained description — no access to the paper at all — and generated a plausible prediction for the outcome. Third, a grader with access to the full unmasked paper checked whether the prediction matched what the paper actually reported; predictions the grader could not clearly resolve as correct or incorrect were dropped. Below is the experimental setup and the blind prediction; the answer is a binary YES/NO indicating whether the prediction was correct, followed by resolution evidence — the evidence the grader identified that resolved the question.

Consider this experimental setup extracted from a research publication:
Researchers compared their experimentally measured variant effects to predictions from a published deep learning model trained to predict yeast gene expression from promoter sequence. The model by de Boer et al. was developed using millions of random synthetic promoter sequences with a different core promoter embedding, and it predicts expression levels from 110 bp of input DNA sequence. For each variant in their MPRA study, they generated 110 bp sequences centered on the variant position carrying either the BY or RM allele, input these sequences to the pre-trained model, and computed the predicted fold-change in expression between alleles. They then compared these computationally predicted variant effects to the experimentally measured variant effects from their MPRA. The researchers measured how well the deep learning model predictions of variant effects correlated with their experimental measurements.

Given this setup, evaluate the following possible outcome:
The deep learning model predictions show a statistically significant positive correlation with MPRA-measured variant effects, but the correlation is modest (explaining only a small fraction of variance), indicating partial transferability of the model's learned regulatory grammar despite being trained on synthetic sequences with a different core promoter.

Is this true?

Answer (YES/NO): YES